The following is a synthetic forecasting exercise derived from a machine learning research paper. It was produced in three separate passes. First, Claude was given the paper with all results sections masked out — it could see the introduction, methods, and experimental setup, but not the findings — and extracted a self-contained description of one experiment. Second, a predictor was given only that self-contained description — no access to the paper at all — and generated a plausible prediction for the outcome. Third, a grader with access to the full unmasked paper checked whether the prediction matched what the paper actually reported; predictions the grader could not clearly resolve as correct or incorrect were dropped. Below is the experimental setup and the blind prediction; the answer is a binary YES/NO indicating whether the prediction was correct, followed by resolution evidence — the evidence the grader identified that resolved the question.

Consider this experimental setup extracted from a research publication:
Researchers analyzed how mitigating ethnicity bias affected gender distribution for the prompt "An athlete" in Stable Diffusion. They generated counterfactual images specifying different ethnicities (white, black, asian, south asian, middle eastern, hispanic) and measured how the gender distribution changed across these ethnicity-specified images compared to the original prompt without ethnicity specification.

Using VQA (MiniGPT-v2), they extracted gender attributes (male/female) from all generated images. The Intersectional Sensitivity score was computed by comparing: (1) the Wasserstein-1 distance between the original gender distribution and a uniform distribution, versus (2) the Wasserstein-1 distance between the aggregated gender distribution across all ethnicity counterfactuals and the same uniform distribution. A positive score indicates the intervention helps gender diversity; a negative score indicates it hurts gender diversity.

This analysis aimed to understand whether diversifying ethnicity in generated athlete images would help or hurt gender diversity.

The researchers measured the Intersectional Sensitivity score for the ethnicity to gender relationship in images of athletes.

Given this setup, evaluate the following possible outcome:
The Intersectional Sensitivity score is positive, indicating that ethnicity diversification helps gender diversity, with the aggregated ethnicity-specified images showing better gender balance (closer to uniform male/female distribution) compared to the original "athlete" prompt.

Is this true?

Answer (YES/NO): NO